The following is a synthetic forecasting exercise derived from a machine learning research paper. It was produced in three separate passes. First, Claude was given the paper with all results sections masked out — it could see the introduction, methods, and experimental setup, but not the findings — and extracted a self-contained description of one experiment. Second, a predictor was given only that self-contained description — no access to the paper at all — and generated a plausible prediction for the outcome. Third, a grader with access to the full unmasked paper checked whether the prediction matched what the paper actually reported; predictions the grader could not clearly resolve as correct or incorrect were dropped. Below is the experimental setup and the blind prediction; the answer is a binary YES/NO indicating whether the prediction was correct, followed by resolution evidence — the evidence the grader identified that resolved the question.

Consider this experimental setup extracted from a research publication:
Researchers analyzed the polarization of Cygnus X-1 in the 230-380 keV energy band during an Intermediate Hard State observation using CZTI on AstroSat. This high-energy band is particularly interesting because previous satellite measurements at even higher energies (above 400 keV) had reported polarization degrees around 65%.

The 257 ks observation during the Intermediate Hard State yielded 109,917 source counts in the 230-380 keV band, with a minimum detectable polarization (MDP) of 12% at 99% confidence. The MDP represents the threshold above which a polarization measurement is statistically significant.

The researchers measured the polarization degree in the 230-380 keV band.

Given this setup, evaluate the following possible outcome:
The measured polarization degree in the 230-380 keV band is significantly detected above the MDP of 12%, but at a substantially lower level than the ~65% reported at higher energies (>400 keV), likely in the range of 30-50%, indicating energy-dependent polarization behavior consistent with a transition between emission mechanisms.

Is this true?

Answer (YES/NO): YES